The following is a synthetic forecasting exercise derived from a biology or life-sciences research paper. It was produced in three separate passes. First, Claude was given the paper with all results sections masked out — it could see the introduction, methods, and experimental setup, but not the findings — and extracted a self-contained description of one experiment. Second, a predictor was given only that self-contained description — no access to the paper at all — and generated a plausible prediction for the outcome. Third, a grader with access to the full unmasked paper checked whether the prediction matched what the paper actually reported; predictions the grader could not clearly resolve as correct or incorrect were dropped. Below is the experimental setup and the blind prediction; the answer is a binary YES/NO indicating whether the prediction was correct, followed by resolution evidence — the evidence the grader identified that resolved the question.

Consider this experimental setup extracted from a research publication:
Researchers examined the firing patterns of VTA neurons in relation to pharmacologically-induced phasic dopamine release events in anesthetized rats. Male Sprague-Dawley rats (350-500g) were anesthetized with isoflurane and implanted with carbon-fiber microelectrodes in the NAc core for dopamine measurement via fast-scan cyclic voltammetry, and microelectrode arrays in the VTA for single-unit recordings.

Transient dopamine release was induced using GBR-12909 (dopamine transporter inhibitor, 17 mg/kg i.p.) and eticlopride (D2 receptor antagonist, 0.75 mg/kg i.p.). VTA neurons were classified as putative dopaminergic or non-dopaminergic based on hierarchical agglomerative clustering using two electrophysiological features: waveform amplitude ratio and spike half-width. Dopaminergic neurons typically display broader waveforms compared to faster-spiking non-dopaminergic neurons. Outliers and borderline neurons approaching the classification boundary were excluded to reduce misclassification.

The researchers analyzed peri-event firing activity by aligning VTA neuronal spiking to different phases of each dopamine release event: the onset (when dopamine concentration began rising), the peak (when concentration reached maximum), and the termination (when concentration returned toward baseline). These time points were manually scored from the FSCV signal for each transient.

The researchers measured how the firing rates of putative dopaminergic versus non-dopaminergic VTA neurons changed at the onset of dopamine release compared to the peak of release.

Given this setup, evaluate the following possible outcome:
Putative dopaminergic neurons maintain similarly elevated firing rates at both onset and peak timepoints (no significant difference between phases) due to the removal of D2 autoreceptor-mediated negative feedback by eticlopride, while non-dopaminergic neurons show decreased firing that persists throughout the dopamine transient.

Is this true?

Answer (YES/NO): NO